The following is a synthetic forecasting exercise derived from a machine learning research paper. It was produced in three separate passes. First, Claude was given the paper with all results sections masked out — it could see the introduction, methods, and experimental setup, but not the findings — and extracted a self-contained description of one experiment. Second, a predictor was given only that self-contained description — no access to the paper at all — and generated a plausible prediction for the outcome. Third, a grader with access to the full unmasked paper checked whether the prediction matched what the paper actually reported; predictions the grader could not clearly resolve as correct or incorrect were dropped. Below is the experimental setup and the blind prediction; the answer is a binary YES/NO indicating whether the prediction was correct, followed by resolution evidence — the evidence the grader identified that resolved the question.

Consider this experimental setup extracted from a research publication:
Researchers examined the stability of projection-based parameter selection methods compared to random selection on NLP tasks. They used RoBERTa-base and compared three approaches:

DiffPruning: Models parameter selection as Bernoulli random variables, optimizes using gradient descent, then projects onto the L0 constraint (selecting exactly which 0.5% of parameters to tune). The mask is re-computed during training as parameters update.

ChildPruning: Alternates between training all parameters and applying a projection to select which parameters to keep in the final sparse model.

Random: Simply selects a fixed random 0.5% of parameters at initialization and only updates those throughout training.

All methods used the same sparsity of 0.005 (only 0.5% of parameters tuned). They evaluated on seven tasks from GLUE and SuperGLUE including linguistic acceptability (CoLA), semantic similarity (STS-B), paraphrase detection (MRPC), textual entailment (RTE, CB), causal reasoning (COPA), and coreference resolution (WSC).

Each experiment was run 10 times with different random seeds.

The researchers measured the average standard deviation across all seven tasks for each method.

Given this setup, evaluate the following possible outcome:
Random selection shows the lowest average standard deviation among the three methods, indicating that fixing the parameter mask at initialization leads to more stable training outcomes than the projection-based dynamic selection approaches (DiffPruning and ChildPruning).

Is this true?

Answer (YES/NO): YES